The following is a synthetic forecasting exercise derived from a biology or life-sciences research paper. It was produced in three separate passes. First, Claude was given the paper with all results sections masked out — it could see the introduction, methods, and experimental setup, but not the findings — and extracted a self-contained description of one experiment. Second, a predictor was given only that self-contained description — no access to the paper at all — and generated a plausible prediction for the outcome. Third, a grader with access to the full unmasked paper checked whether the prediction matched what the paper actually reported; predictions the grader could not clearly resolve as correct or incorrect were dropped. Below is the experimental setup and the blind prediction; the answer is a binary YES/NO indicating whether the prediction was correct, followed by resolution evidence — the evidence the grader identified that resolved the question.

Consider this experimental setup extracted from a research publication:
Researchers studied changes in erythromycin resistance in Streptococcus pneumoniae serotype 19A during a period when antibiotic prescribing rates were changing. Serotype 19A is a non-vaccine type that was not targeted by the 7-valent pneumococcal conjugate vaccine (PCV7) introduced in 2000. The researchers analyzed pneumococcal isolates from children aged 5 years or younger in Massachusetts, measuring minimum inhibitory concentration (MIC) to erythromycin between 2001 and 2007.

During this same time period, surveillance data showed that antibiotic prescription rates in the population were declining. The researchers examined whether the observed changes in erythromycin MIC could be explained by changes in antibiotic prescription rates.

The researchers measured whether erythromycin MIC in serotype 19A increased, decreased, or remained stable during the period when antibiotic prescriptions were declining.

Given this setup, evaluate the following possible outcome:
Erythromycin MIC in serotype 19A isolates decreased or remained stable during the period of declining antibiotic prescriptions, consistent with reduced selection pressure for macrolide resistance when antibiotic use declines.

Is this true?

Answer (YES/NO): NO